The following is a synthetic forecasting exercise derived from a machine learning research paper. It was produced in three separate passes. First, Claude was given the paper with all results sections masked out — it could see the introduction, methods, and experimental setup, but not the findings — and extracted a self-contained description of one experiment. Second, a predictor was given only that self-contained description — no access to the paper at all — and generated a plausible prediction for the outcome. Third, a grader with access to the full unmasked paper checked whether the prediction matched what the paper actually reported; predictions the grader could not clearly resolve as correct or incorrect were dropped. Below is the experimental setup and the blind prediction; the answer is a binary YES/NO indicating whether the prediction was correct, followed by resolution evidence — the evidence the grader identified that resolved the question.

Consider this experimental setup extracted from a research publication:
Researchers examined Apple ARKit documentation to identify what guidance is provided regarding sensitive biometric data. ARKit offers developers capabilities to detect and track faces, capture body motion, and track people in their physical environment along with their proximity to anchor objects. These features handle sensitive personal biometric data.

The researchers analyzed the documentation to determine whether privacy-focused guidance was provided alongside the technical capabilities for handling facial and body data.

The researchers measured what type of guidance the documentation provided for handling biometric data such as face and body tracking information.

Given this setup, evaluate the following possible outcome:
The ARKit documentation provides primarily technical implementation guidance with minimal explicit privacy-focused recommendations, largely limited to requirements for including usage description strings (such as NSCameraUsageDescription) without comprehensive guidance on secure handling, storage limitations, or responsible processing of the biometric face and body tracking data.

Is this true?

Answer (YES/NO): YES